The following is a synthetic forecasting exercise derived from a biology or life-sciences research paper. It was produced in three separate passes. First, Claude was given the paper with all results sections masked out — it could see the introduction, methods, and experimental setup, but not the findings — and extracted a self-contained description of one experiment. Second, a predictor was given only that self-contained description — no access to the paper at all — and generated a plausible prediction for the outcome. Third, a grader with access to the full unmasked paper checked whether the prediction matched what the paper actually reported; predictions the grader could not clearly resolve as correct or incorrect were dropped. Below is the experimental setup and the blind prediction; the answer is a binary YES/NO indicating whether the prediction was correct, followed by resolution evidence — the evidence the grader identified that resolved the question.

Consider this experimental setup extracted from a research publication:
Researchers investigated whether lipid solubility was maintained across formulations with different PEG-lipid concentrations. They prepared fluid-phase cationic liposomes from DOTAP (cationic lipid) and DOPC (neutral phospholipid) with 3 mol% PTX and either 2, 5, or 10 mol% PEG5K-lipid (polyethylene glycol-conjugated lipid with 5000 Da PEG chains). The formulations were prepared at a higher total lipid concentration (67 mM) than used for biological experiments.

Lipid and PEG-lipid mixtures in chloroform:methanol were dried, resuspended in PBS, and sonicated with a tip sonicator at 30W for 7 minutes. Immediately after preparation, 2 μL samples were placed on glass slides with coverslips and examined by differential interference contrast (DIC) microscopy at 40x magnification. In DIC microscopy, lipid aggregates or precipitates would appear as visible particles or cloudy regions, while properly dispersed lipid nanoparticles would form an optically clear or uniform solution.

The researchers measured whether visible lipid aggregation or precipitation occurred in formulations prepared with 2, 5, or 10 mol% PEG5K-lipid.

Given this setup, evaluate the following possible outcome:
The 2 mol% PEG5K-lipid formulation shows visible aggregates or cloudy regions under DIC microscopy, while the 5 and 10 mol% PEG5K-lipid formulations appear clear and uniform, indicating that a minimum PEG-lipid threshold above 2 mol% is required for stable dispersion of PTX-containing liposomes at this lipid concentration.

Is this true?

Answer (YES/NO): NO